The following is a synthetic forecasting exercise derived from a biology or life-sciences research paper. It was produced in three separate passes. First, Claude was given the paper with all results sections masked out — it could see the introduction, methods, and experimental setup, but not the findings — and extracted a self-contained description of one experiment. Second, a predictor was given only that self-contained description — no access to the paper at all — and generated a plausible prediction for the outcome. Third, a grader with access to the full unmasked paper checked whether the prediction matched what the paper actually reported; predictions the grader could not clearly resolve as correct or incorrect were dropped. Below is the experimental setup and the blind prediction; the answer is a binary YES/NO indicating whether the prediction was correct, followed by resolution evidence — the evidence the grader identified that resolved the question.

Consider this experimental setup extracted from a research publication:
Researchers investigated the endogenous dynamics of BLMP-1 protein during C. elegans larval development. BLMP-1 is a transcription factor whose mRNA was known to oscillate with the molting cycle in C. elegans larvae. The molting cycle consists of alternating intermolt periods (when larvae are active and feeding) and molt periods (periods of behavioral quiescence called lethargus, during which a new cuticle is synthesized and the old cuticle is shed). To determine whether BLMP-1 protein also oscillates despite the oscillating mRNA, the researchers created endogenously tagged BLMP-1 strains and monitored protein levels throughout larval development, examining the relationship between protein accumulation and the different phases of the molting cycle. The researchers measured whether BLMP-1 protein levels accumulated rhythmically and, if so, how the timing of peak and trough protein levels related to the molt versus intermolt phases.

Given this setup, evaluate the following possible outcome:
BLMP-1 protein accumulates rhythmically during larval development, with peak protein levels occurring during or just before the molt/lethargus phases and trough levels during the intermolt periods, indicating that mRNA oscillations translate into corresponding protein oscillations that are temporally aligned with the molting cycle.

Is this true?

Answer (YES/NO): NO